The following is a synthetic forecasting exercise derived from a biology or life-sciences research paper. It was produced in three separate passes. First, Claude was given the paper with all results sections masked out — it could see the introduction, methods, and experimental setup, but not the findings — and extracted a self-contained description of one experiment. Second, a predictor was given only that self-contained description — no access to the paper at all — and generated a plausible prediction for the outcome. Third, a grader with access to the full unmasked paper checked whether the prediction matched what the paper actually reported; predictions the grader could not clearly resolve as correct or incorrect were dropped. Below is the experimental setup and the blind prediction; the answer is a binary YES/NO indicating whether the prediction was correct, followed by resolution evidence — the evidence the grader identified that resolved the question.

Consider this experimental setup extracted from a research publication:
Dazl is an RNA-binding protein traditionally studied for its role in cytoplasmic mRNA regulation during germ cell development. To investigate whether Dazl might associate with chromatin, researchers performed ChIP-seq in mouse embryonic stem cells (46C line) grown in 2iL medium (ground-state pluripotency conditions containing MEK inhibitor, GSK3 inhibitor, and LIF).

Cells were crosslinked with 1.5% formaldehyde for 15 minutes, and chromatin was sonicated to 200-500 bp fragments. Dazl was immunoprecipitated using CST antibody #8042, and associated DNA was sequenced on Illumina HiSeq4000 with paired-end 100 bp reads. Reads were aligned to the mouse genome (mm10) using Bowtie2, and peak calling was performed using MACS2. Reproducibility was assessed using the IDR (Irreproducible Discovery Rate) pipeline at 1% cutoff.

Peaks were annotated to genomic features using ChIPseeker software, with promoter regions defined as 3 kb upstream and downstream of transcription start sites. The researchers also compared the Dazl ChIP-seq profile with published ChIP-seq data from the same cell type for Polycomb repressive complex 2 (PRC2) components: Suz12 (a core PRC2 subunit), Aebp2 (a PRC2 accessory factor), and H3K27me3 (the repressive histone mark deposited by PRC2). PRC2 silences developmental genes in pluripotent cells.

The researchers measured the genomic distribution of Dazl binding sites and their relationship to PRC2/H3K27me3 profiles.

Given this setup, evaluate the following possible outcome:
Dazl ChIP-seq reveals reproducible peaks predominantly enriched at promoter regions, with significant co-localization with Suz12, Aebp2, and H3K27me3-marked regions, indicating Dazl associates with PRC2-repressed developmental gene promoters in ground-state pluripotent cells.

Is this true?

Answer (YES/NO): YES